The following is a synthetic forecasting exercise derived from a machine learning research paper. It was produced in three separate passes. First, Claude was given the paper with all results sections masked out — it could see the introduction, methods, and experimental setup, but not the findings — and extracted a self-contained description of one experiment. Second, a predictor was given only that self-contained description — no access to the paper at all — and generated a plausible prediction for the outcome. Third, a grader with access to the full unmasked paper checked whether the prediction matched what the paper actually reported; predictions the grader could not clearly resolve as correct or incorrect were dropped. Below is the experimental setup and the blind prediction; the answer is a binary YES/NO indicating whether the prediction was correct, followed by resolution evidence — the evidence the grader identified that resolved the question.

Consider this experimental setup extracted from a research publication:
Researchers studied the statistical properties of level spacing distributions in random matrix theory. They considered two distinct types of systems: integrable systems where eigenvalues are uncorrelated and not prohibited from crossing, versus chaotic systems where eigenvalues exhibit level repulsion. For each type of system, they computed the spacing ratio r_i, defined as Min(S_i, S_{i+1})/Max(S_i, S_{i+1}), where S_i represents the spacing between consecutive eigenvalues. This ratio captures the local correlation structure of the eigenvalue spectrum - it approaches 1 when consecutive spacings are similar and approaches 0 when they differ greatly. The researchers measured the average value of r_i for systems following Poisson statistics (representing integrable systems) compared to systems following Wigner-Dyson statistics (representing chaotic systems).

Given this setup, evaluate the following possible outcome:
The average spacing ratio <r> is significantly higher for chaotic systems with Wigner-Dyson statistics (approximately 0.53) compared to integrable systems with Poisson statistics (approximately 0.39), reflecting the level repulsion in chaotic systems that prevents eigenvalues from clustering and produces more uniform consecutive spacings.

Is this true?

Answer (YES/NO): NO